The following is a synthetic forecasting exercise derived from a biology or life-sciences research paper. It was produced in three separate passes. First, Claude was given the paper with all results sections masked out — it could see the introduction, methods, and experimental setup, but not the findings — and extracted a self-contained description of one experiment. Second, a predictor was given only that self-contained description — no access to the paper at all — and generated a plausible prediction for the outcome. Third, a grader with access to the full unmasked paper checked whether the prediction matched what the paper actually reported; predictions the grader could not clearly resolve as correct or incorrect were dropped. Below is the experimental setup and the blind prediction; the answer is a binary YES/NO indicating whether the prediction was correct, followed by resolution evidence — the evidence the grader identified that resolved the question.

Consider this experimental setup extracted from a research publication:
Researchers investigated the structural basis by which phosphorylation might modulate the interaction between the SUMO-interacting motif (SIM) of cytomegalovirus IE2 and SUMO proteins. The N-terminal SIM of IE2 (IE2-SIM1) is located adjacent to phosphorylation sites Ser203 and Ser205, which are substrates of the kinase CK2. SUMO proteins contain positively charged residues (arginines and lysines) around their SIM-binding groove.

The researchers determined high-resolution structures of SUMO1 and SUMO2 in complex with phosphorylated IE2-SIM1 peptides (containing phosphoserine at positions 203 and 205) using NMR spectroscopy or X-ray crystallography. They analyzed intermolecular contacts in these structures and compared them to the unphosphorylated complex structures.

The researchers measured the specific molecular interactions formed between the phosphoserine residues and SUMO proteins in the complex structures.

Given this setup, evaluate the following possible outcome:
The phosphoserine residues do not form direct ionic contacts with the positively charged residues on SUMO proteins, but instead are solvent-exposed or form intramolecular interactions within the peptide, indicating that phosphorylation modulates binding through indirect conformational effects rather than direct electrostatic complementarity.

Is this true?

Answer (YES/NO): NO